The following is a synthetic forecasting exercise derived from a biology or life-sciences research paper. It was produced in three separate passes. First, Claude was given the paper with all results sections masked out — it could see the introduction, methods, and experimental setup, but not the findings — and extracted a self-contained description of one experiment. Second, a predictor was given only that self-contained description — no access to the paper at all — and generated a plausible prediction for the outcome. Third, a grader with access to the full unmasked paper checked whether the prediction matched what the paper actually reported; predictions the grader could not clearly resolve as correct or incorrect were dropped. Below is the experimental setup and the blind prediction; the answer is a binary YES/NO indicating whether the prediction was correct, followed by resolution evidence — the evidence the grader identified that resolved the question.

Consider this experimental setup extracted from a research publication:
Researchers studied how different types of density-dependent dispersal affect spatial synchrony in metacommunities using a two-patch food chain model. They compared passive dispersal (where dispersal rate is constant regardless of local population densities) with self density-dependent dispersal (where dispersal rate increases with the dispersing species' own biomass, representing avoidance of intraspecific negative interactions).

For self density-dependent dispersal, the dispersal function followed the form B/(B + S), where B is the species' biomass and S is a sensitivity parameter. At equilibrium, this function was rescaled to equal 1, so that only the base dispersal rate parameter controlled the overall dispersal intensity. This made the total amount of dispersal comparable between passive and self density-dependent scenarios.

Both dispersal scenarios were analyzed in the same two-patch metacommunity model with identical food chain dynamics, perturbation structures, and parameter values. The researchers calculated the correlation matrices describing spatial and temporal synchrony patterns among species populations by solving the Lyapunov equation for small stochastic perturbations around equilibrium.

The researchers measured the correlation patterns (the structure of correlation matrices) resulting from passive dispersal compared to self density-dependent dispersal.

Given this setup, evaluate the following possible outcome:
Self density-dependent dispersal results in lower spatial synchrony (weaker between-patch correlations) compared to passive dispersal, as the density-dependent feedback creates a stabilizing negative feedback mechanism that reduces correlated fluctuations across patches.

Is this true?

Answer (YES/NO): NO